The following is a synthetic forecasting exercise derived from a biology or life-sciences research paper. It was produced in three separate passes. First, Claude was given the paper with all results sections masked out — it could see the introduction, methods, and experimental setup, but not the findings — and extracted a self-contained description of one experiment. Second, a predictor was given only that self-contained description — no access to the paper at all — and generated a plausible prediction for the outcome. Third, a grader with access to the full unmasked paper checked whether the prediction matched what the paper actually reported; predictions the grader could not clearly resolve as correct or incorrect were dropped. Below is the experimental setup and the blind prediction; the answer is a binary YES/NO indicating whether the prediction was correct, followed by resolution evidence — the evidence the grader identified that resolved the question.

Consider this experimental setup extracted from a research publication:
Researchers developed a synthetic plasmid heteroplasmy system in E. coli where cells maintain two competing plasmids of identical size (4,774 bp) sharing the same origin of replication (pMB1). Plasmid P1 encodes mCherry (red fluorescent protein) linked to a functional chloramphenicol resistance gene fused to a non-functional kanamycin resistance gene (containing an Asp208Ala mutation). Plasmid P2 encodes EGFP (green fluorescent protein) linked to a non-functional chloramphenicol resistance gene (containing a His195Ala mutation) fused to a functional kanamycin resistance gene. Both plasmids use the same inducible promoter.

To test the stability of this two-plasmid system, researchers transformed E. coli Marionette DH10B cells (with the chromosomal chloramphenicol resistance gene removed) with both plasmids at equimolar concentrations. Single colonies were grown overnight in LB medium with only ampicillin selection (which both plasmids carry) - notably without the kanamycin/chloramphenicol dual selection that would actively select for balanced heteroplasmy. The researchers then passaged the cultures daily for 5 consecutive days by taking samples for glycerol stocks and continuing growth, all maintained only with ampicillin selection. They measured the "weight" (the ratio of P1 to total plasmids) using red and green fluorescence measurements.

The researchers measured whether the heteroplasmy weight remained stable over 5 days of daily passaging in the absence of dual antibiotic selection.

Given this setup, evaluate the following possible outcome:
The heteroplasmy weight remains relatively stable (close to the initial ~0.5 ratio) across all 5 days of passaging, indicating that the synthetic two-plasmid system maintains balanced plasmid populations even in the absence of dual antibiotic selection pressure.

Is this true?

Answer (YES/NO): YES